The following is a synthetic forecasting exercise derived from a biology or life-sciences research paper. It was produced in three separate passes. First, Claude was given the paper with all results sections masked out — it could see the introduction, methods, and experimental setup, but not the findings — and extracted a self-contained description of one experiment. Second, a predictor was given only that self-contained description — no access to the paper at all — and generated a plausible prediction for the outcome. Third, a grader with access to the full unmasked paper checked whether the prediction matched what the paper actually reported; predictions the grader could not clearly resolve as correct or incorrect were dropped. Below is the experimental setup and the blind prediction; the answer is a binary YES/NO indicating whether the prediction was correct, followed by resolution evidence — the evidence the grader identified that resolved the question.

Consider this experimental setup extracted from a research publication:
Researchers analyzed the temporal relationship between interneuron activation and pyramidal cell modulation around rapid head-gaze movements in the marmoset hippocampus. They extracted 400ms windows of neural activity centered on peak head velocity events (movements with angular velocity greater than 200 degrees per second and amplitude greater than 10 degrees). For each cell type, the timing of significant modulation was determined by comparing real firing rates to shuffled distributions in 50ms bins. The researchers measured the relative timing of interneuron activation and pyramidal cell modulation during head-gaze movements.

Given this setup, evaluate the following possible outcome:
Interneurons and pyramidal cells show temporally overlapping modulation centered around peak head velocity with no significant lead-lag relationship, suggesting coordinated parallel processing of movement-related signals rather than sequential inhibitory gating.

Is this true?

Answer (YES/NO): NO